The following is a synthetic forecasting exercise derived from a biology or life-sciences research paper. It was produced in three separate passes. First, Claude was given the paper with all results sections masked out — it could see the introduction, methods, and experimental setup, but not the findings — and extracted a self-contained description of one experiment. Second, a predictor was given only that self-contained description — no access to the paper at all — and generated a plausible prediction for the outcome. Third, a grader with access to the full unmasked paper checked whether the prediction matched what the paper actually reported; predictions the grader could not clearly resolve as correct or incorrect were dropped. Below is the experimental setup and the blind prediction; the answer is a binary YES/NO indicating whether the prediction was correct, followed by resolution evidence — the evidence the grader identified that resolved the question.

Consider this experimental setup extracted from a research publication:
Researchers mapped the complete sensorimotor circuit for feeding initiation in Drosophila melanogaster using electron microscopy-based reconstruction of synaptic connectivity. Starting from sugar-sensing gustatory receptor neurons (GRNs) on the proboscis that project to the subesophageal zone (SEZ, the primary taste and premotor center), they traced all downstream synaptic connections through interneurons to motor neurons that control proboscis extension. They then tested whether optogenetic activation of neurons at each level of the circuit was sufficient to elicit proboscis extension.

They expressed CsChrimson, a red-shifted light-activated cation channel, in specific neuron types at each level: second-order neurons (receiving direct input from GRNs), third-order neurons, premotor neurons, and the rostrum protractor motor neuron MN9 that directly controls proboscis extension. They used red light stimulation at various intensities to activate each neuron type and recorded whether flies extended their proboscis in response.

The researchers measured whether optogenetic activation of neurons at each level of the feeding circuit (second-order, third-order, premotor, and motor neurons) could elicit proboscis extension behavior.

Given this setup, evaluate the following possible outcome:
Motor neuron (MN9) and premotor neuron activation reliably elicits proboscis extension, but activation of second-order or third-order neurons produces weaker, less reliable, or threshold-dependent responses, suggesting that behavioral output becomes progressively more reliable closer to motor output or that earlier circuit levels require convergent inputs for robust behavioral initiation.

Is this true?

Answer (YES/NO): NO